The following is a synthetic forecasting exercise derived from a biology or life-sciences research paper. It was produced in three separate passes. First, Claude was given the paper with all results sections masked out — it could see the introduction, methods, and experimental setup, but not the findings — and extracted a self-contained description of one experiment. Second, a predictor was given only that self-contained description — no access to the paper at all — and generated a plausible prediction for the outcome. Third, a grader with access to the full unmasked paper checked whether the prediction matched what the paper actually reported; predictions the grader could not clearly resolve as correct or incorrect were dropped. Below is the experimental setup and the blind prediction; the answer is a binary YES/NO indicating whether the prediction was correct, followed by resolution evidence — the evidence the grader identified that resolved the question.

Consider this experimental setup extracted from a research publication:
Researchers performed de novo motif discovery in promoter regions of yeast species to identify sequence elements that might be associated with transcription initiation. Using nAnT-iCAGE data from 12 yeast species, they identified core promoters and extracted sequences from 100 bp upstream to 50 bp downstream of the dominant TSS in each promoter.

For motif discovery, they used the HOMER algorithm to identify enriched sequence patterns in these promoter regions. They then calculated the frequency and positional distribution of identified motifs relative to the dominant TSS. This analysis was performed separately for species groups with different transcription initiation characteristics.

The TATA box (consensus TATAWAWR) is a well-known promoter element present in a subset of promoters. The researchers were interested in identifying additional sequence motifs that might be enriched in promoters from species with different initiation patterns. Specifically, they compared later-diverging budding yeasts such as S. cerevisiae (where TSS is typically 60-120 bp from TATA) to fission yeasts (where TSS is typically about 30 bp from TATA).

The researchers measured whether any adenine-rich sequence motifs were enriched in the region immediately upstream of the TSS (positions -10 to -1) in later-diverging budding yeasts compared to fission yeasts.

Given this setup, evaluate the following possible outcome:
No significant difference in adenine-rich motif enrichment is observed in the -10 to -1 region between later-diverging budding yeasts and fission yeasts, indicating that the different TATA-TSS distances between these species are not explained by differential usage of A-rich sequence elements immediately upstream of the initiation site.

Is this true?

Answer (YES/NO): NO